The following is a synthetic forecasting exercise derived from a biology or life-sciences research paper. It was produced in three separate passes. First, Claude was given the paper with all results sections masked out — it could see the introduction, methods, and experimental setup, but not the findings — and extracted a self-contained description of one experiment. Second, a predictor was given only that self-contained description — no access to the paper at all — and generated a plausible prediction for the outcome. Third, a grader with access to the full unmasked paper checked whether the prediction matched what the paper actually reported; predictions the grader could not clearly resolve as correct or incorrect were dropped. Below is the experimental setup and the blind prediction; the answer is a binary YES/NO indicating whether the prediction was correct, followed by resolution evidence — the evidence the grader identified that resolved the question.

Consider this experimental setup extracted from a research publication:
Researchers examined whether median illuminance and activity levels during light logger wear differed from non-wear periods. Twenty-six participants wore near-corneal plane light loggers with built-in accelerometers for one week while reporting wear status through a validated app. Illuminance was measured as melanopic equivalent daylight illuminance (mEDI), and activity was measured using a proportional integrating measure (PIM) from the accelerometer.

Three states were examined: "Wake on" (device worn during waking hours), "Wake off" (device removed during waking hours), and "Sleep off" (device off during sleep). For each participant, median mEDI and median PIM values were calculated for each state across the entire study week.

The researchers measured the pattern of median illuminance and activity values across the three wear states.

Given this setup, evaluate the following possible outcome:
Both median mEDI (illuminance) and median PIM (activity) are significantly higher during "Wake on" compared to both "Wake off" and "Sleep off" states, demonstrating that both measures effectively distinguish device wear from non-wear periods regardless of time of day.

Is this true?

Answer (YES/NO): NO